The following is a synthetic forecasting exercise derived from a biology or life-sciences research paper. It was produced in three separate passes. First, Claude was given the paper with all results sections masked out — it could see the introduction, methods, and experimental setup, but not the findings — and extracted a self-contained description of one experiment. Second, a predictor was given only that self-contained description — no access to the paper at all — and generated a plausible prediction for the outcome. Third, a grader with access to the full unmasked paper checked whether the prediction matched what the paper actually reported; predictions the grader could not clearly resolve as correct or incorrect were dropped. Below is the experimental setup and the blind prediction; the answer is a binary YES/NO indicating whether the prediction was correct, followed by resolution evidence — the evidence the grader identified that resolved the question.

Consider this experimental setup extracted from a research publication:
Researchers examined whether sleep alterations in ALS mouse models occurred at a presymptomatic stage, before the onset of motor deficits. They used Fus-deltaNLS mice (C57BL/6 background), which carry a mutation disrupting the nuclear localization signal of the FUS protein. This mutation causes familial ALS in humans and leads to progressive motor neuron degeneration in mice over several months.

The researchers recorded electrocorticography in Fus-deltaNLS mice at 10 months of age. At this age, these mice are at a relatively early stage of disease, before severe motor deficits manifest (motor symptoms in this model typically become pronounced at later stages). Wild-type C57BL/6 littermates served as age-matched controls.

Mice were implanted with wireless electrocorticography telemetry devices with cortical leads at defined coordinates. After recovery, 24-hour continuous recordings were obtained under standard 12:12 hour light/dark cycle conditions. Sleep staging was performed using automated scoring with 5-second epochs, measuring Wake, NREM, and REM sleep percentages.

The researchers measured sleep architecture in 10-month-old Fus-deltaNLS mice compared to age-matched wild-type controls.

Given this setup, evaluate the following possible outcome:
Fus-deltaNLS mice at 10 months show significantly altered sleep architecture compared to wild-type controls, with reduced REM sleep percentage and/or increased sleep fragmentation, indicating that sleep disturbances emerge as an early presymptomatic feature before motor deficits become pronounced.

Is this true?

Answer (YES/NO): YES